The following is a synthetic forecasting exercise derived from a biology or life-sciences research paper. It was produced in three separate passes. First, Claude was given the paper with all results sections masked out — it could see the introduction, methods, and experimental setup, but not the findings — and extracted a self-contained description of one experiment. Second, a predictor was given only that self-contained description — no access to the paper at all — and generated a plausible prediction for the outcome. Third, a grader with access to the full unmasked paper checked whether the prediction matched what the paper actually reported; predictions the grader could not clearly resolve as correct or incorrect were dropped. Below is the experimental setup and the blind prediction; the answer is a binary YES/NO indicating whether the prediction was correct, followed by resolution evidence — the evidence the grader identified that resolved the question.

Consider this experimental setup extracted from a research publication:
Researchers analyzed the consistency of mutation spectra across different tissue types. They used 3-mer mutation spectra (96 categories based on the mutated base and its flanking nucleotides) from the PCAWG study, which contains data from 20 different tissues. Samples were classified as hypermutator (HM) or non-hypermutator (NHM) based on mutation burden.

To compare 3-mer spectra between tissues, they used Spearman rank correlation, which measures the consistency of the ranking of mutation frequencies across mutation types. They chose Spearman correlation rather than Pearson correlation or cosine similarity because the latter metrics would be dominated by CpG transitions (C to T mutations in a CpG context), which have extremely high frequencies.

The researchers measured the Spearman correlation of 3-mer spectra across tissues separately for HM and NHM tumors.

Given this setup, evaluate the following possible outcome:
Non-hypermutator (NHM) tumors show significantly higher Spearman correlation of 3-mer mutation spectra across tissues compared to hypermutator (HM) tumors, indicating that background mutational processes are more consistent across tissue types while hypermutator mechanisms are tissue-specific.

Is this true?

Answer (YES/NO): YES